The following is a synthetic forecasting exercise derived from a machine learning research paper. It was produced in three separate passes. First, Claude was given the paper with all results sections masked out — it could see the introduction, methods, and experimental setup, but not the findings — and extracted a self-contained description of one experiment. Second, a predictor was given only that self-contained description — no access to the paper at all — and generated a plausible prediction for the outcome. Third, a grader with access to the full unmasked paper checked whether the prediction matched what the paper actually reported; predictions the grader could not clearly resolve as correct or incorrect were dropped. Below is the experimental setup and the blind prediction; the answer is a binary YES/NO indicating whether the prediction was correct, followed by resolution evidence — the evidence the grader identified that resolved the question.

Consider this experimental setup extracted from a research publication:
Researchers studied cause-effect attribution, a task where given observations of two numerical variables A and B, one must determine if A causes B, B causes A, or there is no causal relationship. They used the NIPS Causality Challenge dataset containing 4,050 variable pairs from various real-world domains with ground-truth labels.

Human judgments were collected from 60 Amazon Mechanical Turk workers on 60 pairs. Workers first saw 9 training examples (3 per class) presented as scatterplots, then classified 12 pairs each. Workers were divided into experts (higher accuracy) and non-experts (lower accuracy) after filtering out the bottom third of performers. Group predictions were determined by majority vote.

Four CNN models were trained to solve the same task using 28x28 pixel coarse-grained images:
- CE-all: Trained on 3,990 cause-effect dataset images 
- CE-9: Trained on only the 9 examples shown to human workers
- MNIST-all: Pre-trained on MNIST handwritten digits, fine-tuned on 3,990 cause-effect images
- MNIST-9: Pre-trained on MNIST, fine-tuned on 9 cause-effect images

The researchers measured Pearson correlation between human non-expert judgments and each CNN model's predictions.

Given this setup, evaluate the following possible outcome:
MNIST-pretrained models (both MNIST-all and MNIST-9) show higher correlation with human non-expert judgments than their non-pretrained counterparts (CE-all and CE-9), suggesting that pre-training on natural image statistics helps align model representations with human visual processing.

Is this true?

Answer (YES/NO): NO